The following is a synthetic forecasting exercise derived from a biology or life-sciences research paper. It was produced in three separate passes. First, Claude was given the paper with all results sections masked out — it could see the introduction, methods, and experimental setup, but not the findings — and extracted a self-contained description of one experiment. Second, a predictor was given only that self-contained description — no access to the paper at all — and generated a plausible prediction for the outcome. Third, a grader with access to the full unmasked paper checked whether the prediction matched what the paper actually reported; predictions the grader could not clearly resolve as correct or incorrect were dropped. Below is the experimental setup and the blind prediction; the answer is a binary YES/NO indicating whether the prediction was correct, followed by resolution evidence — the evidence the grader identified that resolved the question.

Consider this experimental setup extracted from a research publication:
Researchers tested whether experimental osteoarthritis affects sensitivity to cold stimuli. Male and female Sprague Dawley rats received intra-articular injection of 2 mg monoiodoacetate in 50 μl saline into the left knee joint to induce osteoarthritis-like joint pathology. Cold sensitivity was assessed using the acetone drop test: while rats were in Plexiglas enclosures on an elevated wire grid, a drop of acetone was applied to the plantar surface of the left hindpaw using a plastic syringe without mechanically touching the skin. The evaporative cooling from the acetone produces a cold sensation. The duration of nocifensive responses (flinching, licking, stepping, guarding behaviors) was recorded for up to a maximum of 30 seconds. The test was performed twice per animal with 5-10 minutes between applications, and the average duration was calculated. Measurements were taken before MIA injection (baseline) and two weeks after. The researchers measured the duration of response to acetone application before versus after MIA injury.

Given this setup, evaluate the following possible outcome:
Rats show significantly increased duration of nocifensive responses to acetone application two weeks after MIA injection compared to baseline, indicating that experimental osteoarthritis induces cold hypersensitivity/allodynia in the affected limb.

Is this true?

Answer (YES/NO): YES